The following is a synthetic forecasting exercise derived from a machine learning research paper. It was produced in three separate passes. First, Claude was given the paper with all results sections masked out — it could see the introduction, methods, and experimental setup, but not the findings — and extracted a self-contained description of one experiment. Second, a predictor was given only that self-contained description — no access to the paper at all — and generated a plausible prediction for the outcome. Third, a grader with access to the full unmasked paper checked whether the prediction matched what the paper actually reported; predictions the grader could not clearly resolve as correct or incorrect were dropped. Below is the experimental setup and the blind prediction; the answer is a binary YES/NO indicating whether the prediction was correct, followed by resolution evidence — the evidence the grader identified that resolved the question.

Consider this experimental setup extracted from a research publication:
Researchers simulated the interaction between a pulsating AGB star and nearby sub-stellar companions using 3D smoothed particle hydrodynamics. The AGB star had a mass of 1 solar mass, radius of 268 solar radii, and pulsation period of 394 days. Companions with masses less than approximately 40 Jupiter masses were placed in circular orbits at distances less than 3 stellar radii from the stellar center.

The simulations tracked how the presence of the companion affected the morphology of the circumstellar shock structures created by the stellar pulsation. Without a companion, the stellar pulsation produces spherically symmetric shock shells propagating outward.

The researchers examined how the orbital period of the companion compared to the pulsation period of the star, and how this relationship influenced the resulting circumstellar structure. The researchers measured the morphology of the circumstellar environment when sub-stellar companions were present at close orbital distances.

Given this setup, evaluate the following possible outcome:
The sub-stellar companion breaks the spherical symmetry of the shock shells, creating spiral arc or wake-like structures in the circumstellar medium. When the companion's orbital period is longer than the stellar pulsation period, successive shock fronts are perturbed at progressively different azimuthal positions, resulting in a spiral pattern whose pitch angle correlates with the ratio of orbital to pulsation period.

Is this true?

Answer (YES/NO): YES